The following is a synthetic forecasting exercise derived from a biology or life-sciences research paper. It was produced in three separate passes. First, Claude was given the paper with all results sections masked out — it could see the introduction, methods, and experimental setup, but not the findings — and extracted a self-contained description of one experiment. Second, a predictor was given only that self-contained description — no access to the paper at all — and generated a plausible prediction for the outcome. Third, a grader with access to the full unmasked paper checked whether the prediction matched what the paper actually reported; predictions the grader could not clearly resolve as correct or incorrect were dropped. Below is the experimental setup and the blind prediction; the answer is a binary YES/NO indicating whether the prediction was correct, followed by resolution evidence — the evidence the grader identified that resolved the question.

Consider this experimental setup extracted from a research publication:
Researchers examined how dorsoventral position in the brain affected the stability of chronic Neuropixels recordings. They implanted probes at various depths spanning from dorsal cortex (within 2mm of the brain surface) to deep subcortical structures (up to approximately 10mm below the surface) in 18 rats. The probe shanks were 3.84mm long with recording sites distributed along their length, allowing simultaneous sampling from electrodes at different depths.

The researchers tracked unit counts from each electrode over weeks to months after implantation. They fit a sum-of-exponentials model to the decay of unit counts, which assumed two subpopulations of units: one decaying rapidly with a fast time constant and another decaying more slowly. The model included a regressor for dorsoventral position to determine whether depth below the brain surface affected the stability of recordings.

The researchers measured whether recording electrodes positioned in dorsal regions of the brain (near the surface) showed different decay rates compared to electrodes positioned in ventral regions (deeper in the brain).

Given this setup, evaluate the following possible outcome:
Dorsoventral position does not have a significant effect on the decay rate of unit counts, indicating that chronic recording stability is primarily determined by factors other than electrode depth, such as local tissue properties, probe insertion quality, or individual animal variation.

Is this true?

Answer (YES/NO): NO